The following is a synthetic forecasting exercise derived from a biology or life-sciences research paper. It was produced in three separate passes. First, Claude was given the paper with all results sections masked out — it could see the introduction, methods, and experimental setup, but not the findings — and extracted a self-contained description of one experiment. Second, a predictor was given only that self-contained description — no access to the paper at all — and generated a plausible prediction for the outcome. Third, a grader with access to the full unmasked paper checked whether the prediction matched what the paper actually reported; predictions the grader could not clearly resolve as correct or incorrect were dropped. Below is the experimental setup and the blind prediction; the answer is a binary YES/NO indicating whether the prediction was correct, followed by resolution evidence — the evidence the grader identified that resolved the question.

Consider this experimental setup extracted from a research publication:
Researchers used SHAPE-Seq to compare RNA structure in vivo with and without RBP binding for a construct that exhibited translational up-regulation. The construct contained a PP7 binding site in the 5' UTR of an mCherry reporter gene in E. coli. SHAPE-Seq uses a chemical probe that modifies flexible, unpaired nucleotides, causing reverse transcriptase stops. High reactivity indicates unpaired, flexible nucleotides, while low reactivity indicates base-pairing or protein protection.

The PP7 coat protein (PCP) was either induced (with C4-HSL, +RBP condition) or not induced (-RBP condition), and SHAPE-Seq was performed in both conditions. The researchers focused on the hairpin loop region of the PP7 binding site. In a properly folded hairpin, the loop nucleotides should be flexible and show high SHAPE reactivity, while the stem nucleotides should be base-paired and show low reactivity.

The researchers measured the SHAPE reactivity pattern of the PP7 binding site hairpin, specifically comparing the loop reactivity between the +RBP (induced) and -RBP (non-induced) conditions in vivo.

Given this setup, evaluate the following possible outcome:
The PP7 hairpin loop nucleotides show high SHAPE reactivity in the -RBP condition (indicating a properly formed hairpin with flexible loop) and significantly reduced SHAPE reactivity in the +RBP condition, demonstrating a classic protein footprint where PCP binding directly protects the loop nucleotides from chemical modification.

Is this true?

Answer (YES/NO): NO